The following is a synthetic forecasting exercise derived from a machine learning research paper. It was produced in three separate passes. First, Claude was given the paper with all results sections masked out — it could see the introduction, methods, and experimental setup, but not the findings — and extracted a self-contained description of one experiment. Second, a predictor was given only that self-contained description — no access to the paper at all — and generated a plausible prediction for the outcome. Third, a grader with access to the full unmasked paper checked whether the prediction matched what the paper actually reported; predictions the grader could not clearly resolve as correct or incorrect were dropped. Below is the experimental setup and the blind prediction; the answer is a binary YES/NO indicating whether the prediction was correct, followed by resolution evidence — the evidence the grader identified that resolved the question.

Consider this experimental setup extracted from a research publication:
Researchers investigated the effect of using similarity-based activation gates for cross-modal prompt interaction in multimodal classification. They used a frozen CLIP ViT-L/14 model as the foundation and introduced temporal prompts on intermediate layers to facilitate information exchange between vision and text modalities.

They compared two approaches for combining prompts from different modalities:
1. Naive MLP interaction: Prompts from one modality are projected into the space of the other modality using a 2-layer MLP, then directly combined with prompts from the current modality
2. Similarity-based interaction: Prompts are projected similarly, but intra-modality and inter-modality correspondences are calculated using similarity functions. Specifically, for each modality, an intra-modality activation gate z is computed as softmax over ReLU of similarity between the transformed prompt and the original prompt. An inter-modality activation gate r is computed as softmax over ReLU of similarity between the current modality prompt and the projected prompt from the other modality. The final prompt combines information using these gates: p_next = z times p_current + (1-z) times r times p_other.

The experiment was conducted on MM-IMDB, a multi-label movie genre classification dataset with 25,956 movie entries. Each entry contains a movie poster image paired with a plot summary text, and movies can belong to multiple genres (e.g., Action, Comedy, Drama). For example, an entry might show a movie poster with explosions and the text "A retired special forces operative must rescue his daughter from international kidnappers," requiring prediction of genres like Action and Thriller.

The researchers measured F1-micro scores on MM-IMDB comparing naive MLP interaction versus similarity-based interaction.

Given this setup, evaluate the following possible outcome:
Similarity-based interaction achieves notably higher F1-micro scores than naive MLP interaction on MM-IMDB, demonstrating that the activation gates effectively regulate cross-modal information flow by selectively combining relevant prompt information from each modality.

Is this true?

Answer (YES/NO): YES